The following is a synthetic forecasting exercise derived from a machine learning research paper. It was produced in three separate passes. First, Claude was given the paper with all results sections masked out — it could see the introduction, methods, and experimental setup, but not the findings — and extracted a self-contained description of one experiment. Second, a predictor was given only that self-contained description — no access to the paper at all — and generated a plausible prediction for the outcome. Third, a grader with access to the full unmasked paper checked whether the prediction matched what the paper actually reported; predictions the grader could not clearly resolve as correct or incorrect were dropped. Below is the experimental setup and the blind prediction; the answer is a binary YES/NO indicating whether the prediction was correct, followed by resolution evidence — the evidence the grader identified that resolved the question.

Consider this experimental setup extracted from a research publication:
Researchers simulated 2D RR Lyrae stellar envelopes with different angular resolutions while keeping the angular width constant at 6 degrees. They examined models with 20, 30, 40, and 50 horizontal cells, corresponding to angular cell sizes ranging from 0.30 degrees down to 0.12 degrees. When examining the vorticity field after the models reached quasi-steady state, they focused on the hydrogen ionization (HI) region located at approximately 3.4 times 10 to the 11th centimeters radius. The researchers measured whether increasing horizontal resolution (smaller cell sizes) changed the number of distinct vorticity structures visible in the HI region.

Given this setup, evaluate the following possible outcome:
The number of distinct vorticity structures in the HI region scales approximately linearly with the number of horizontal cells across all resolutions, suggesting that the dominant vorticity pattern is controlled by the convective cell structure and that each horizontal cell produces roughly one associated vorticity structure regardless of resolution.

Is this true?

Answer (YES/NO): NO